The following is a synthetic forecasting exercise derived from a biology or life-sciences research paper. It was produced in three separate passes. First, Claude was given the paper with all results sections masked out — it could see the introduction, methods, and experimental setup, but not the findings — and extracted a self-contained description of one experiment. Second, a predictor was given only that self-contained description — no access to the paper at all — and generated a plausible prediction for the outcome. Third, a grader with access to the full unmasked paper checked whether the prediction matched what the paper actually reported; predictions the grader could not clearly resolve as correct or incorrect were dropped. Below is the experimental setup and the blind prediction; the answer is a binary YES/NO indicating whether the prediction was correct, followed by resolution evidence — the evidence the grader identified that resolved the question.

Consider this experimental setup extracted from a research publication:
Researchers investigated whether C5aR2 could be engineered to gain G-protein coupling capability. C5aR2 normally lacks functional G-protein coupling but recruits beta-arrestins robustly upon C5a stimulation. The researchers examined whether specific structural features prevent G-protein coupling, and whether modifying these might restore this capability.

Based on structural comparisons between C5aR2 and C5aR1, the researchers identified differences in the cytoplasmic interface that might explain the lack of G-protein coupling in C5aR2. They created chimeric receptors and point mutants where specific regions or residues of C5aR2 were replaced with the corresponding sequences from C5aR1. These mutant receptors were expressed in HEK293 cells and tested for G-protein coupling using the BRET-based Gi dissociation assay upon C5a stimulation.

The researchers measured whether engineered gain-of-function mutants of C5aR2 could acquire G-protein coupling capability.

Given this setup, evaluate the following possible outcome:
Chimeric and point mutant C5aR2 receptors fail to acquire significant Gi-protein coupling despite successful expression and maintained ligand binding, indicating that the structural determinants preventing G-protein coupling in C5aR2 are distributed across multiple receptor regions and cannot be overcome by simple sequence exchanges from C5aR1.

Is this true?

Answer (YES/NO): NO